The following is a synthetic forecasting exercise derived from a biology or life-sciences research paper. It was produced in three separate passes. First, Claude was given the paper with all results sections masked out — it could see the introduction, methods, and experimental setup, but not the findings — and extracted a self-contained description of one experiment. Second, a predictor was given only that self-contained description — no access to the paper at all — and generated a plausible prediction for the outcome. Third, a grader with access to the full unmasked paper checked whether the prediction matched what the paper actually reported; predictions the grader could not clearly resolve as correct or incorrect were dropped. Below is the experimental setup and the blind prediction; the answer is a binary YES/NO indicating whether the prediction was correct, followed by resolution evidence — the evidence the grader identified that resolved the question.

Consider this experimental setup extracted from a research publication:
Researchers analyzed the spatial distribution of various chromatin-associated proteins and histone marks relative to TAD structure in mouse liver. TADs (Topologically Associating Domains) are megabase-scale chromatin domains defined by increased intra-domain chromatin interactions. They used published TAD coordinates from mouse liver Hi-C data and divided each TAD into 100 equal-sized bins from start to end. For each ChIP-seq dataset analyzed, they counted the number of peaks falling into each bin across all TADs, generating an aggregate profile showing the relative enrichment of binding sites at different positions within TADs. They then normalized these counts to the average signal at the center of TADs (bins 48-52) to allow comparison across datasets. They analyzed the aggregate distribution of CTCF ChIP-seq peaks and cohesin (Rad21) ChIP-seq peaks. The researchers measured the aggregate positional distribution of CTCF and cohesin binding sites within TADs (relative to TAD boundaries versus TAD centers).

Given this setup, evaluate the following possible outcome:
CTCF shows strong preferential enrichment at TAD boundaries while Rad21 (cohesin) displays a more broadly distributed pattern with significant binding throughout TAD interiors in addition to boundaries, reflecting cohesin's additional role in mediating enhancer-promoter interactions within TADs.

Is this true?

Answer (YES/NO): NO